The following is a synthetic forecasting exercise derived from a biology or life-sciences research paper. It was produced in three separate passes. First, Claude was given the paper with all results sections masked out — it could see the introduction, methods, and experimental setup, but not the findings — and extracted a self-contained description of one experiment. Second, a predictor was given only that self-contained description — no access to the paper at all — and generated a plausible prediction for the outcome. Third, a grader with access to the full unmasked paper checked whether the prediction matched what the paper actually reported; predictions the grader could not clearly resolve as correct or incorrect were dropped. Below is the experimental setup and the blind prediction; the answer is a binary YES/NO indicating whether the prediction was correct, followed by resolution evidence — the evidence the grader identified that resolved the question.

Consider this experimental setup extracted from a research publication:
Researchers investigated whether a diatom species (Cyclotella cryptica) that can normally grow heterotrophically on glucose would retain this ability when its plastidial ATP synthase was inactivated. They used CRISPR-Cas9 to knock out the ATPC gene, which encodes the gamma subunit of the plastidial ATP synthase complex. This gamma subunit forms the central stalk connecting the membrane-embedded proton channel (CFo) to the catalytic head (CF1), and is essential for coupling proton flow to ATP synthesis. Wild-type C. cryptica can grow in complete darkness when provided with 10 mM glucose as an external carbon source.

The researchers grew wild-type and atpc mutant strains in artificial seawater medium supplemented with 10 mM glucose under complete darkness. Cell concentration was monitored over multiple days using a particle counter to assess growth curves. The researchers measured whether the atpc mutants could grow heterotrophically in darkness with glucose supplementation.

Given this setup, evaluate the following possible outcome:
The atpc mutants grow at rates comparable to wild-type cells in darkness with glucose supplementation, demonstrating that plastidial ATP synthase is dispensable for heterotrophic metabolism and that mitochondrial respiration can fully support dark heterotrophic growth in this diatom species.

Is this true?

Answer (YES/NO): NO